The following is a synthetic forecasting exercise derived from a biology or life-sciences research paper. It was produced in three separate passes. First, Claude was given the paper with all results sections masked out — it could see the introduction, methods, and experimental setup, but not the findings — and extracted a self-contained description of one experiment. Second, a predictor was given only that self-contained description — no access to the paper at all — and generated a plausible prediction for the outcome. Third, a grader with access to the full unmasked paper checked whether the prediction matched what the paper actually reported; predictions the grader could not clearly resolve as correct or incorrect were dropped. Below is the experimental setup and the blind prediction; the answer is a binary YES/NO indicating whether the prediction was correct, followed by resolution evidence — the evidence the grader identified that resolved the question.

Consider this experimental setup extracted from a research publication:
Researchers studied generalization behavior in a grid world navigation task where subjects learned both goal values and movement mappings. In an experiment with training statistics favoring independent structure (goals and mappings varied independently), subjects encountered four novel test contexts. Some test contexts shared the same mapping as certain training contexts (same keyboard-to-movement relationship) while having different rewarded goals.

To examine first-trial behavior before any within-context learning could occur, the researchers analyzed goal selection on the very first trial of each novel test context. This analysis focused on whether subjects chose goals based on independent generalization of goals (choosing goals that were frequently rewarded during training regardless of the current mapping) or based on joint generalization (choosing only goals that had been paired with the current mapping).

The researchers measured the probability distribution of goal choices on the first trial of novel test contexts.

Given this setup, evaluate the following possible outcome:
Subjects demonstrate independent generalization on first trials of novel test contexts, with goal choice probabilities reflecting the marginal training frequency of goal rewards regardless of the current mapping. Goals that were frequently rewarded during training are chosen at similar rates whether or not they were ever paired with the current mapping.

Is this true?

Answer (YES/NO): YES